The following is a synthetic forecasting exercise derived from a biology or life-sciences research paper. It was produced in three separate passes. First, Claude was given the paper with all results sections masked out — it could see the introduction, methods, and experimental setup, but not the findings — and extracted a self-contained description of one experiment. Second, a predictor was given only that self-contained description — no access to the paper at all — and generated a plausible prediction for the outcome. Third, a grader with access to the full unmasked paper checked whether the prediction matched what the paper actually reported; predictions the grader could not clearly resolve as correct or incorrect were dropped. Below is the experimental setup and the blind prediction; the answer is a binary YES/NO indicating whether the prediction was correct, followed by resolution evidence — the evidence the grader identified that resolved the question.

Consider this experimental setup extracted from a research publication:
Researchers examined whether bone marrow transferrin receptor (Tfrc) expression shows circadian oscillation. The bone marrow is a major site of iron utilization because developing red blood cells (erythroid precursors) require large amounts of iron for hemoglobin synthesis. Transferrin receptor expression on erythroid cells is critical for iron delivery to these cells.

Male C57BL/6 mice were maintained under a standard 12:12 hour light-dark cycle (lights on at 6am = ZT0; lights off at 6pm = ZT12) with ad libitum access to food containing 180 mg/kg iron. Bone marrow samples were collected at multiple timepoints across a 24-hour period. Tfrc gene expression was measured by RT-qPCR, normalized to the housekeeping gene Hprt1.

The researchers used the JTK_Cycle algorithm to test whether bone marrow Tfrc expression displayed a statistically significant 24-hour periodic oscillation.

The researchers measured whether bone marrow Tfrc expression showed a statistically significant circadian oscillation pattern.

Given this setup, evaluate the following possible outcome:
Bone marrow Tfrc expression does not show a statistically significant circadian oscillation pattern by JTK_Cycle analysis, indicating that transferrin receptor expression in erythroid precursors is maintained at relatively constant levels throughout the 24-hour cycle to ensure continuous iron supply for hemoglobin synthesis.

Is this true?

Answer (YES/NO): YES